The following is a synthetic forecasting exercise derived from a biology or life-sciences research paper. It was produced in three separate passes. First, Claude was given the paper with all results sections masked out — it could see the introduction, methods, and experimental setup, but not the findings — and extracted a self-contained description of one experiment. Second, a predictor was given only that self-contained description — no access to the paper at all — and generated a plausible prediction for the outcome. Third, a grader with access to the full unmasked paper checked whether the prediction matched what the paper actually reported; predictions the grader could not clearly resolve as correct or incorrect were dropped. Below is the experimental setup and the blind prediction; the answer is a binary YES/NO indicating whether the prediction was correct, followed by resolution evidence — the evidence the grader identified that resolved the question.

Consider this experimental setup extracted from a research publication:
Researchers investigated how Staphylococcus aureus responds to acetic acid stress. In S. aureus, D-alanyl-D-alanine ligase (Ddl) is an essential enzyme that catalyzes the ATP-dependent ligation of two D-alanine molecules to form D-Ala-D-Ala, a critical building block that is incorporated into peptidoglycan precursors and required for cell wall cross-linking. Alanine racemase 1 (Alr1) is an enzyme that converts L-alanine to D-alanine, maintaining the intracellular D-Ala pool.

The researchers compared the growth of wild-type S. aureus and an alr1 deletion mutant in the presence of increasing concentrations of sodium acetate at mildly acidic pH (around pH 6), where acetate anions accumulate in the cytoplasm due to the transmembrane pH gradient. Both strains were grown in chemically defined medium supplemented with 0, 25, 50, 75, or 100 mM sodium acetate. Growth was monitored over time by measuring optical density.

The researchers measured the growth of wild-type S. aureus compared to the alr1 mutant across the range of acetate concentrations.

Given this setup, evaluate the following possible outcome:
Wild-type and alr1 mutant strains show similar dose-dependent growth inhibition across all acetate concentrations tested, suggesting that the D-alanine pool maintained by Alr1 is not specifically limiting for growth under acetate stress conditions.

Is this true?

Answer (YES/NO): NO